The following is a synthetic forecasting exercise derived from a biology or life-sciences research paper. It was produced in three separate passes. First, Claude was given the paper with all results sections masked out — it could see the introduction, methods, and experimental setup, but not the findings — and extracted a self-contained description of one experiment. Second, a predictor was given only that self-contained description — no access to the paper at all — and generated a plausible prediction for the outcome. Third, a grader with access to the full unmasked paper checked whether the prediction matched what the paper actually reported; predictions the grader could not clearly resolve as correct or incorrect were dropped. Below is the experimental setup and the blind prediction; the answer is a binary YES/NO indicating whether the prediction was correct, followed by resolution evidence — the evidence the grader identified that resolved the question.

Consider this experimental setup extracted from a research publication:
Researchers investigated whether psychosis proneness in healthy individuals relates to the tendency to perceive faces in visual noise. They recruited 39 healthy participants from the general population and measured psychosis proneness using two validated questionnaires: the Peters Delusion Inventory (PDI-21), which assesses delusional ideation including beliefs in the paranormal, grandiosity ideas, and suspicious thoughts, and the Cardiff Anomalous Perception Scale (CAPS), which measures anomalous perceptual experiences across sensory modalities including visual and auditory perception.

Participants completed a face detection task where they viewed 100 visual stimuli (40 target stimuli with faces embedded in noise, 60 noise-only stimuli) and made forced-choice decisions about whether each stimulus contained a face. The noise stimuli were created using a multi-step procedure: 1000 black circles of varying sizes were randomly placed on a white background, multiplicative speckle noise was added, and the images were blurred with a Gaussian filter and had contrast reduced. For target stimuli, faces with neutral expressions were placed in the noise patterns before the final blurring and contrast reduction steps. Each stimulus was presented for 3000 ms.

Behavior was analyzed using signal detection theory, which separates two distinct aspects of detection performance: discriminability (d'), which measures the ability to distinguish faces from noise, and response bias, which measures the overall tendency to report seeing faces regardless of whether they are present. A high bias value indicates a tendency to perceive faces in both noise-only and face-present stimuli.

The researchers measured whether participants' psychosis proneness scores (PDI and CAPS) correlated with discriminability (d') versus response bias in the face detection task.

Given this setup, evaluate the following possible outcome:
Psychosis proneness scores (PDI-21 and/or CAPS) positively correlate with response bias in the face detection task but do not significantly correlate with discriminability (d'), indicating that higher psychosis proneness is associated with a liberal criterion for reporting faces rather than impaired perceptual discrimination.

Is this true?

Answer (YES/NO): YES